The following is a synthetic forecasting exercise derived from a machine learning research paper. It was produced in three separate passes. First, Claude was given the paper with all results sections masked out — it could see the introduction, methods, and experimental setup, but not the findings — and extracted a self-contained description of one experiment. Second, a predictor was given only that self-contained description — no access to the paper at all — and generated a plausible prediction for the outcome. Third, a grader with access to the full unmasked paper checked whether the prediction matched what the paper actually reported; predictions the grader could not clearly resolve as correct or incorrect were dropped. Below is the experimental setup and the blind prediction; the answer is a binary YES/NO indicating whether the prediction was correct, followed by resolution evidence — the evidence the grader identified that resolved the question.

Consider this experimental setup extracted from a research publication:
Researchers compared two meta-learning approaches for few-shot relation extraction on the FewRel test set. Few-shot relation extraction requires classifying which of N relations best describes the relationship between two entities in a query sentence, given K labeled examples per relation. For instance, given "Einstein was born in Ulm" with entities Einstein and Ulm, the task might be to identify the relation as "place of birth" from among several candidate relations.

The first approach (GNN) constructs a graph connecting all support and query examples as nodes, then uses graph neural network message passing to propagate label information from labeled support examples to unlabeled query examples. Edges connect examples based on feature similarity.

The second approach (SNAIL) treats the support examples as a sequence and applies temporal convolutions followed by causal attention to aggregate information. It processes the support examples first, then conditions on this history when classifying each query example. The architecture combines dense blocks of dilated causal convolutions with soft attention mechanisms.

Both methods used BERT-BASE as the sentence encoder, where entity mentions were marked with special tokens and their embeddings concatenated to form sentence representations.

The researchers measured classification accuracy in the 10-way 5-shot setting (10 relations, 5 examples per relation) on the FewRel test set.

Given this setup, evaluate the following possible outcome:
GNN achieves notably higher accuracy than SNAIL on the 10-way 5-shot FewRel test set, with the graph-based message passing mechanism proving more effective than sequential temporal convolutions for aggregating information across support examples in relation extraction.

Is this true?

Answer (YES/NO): NO